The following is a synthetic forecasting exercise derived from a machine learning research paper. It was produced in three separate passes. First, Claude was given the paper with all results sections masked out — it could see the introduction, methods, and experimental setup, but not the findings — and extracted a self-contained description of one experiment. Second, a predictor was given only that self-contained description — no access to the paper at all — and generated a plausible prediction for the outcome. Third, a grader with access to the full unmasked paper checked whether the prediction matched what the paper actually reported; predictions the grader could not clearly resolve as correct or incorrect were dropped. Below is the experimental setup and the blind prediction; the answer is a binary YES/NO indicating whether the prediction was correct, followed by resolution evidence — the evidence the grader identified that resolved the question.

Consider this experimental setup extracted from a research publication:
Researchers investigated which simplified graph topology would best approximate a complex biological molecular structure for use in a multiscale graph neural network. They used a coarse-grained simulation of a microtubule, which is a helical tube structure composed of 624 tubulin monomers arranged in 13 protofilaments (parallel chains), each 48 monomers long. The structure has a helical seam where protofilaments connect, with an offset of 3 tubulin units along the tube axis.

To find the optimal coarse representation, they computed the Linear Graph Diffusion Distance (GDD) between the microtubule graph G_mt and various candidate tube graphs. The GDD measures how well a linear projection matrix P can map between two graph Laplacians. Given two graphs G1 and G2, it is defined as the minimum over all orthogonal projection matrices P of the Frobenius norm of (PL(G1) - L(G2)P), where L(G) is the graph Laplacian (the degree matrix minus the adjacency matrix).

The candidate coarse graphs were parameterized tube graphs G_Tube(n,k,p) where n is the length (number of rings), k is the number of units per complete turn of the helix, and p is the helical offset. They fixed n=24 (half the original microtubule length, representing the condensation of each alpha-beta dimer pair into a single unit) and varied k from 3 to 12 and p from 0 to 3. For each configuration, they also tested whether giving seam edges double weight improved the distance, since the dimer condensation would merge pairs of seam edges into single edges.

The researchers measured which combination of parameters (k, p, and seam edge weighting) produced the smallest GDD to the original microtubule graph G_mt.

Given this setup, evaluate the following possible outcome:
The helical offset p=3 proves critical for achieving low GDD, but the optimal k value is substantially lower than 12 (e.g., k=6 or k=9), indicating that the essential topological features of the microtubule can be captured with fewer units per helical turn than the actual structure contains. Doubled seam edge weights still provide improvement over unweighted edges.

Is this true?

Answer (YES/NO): NO